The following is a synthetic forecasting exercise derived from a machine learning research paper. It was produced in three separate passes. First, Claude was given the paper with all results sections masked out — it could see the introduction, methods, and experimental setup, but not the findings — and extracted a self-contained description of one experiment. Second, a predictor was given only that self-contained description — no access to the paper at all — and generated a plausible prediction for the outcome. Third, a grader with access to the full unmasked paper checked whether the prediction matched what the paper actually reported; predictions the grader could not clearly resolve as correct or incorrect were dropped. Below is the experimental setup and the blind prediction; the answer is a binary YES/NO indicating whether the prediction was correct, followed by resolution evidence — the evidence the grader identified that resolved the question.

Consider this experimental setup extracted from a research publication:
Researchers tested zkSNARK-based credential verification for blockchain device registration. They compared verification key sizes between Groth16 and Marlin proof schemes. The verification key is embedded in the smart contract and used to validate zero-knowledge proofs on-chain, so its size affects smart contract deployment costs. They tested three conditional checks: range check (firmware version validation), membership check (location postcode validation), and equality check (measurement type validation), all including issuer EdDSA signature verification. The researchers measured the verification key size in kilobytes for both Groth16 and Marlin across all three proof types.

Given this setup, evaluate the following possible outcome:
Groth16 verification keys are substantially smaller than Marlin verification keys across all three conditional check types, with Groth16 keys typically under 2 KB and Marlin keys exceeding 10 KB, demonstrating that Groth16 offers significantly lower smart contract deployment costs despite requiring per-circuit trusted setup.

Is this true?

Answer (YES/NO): NO